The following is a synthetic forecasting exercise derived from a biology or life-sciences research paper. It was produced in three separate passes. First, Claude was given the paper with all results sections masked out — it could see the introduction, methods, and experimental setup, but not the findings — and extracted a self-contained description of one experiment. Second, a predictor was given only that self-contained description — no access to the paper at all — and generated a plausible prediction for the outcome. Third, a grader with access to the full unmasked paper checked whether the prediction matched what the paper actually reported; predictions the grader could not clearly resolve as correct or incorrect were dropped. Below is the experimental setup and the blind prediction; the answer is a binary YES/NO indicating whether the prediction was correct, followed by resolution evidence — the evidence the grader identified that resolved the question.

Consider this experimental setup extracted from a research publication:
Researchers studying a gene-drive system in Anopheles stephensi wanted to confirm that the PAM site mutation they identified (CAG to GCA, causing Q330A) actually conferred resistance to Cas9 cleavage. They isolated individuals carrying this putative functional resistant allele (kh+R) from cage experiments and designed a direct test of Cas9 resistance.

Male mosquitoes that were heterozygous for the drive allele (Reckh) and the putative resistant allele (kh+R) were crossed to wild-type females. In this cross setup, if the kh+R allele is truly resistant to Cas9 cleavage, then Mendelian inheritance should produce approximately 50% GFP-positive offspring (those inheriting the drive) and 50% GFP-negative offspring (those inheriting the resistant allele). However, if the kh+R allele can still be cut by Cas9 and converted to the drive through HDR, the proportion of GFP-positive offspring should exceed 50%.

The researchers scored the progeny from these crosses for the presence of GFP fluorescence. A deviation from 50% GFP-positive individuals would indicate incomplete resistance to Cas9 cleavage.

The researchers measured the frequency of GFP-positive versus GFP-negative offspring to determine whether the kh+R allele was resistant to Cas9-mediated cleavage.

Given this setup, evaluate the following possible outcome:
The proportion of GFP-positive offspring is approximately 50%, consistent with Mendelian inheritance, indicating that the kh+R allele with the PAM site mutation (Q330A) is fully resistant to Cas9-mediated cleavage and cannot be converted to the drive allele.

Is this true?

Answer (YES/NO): YES